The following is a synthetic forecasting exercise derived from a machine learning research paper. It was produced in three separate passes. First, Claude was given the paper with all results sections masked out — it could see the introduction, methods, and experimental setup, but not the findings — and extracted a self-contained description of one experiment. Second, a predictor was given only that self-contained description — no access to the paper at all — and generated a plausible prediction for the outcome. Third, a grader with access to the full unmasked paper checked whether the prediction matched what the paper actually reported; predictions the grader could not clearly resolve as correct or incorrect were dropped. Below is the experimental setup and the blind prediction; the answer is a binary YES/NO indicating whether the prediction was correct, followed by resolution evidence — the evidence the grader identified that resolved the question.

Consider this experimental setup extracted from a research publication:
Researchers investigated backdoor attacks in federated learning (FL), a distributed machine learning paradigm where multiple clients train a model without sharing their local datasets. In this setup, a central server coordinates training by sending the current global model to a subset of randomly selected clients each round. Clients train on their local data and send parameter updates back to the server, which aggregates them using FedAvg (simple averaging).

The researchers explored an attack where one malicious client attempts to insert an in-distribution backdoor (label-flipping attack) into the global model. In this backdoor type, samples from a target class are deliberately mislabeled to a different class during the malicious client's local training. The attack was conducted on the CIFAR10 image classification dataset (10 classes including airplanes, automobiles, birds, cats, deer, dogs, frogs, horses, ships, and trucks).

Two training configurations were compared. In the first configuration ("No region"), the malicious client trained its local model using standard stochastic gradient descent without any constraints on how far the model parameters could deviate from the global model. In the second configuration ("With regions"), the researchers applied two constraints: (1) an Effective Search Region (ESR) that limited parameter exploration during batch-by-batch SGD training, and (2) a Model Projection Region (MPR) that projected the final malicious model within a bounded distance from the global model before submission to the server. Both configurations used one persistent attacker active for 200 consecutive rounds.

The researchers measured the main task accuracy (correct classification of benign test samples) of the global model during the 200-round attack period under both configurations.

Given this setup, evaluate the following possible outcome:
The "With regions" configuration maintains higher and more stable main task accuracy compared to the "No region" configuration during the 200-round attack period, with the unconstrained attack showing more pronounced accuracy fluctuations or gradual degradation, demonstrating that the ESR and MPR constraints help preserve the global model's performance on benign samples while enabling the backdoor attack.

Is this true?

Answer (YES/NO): YES